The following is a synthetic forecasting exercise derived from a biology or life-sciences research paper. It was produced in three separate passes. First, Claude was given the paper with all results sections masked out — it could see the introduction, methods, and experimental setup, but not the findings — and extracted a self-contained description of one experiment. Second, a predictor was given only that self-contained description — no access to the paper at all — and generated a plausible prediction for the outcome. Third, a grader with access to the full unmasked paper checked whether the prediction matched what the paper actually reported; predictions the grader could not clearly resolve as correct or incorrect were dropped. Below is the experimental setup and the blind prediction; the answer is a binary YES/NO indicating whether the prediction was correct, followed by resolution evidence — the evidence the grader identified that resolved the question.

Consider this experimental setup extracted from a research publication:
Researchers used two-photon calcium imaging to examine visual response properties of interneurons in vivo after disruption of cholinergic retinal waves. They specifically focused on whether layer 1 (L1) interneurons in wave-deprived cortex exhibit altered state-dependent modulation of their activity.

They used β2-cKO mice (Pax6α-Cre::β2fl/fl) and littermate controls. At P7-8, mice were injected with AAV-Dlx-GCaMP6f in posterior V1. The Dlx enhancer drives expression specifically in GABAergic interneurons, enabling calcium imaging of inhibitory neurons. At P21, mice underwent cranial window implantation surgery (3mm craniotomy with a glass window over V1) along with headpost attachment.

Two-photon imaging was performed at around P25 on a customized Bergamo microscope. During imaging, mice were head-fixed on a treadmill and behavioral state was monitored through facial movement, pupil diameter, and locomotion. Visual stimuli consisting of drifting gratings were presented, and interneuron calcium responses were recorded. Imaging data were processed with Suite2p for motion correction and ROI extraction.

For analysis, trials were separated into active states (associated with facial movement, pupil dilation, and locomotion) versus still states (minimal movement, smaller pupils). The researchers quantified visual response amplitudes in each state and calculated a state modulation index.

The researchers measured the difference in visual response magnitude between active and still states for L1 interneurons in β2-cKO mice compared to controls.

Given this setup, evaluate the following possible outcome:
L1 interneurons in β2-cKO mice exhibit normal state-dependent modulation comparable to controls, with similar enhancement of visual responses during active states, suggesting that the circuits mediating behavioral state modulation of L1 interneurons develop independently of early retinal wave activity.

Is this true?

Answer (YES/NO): NO